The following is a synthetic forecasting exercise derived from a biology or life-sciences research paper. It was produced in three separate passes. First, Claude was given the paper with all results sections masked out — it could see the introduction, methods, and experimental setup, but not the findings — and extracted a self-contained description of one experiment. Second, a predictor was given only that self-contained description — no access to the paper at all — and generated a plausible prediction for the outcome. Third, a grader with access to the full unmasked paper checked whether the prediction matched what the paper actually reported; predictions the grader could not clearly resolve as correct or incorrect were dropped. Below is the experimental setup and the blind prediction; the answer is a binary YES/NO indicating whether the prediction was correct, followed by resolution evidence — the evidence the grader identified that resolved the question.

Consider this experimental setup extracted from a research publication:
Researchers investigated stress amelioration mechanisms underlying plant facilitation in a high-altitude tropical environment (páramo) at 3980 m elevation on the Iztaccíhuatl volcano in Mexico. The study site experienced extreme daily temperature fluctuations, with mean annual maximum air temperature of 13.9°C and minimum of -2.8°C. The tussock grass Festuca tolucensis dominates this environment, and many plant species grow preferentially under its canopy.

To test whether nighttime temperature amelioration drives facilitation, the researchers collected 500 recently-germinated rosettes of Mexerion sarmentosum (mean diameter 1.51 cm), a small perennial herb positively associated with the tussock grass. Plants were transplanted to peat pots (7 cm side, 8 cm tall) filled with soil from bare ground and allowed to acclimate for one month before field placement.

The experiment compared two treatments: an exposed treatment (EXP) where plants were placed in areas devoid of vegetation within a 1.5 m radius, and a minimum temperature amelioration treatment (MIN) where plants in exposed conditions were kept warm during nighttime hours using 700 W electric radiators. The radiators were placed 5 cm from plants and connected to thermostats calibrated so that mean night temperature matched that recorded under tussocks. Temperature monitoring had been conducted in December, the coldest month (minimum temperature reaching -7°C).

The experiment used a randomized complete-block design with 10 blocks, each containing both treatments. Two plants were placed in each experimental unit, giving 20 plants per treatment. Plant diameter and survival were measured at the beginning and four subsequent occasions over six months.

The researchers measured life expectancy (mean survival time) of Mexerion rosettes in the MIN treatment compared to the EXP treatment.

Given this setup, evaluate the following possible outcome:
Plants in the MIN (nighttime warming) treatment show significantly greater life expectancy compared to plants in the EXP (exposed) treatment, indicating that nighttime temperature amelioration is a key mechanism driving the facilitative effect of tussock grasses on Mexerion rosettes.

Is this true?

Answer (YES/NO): YES